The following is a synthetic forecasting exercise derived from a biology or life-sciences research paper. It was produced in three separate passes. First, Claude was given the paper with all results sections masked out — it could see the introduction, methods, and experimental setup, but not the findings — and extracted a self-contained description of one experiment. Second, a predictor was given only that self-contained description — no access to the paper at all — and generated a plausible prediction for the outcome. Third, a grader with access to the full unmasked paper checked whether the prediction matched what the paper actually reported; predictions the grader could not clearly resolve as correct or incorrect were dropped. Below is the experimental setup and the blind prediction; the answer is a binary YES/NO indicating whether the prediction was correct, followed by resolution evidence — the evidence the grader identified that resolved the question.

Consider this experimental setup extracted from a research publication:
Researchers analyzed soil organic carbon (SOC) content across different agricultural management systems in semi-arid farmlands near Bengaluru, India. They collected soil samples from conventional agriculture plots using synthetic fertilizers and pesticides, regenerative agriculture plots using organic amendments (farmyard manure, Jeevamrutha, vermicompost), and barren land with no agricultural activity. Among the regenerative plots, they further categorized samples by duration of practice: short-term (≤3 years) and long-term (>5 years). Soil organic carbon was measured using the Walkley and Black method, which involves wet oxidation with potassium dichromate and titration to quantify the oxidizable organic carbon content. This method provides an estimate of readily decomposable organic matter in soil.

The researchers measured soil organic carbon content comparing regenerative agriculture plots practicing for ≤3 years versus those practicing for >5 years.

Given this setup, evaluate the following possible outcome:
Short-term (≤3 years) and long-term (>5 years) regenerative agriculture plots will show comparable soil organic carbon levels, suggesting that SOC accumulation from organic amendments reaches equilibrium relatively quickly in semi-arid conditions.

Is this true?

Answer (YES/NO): NO